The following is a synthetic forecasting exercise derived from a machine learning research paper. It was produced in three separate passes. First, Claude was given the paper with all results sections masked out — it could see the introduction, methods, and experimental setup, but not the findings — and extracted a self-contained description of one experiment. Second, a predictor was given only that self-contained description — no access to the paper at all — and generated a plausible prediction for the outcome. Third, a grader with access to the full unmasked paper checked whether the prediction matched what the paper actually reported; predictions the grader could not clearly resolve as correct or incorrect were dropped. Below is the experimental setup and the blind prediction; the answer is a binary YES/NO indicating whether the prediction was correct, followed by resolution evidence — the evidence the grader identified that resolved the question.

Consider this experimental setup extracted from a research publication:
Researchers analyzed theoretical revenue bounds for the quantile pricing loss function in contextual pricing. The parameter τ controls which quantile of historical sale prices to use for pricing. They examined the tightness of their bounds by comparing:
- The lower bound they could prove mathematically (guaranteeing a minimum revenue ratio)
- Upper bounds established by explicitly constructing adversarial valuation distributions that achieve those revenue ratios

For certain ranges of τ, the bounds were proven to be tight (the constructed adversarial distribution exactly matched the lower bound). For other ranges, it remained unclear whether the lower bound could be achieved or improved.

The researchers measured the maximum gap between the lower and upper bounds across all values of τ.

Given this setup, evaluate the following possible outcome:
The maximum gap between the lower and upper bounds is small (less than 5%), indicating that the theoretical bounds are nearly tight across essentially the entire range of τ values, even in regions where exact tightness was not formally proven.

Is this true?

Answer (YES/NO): YES